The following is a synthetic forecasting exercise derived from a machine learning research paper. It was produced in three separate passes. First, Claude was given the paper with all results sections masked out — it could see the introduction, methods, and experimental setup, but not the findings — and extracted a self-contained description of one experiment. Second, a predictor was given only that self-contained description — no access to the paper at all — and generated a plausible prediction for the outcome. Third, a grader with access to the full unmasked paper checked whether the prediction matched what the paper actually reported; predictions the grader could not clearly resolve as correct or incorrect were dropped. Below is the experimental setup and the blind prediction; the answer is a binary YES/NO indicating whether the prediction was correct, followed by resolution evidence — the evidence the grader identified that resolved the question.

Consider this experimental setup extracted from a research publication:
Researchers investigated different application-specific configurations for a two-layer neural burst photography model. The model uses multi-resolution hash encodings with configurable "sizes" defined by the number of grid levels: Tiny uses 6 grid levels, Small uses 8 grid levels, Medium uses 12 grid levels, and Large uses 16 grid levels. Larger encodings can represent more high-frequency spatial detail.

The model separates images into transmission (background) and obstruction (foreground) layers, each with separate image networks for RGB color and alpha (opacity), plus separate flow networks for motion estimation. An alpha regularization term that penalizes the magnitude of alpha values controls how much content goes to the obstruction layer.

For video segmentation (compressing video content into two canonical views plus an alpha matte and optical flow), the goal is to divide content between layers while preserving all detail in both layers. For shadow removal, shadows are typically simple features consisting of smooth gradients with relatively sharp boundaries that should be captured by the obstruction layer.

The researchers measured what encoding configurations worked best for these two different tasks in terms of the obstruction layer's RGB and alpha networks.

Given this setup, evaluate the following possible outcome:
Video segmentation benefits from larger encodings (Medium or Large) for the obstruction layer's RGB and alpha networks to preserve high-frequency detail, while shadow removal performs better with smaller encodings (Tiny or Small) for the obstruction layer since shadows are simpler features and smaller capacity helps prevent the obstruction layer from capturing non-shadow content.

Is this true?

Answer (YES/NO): NO